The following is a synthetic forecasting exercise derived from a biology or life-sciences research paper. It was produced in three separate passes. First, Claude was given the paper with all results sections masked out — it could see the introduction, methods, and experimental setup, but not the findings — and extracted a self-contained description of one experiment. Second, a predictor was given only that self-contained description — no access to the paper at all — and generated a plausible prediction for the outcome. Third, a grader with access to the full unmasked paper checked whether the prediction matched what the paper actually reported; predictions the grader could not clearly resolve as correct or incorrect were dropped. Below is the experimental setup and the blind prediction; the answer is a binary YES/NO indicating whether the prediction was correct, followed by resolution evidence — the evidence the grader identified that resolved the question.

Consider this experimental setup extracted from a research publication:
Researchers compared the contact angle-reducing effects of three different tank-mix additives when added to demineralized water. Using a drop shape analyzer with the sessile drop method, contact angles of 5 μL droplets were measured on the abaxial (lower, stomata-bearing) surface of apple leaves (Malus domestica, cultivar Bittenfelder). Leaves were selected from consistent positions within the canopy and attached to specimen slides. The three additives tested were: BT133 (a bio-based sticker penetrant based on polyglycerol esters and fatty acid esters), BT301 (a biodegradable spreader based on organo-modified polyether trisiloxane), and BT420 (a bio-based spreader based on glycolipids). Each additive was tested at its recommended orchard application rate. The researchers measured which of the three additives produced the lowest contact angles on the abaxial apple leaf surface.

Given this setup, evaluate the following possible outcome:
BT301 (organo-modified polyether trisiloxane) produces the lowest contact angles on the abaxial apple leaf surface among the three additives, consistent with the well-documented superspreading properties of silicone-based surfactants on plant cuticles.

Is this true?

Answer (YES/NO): YES